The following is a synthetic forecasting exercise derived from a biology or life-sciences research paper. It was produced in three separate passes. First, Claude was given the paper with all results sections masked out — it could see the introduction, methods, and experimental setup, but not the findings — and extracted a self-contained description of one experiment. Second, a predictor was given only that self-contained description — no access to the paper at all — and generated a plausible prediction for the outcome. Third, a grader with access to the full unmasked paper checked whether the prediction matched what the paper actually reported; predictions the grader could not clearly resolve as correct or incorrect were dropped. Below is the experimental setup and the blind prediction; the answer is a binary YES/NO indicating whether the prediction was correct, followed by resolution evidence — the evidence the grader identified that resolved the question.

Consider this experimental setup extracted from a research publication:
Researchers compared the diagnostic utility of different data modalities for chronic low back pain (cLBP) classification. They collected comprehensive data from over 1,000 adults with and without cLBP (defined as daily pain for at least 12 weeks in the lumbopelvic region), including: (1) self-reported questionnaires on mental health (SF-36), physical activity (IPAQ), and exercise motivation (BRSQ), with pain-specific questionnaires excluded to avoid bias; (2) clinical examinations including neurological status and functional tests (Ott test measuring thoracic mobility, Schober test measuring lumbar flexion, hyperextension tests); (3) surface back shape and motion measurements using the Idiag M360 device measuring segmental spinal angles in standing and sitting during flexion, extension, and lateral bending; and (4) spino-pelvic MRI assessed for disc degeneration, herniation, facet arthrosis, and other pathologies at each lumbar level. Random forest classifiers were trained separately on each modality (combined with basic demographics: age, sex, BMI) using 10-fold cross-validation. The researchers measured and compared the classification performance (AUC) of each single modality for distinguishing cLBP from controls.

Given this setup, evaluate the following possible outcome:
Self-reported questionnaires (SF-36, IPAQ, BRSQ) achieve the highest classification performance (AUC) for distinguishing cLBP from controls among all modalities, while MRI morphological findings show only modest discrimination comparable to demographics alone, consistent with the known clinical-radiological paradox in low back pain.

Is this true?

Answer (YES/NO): NO